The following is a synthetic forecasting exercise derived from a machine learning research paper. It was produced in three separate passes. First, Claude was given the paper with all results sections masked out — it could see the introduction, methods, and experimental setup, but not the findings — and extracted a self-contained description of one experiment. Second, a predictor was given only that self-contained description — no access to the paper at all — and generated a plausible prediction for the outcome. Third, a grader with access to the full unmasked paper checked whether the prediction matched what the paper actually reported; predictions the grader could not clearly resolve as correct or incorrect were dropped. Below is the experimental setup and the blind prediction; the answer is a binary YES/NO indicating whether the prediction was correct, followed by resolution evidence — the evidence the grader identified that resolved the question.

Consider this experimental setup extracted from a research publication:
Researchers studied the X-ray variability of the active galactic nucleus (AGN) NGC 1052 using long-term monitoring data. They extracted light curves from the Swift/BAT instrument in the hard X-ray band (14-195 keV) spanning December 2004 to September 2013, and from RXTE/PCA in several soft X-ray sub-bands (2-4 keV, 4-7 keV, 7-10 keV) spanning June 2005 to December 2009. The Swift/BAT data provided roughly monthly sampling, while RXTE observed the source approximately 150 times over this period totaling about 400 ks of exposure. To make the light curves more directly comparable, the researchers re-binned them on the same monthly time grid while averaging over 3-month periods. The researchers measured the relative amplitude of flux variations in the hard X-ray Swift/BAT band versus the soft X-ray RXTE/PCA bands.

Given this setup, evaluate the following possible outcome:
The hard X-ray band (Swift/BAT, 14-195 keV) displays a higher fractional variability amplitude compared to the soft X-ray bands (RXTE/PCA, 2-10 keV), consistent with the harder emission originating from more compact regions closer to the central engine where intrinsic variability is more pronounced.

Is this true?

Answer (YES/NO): NO